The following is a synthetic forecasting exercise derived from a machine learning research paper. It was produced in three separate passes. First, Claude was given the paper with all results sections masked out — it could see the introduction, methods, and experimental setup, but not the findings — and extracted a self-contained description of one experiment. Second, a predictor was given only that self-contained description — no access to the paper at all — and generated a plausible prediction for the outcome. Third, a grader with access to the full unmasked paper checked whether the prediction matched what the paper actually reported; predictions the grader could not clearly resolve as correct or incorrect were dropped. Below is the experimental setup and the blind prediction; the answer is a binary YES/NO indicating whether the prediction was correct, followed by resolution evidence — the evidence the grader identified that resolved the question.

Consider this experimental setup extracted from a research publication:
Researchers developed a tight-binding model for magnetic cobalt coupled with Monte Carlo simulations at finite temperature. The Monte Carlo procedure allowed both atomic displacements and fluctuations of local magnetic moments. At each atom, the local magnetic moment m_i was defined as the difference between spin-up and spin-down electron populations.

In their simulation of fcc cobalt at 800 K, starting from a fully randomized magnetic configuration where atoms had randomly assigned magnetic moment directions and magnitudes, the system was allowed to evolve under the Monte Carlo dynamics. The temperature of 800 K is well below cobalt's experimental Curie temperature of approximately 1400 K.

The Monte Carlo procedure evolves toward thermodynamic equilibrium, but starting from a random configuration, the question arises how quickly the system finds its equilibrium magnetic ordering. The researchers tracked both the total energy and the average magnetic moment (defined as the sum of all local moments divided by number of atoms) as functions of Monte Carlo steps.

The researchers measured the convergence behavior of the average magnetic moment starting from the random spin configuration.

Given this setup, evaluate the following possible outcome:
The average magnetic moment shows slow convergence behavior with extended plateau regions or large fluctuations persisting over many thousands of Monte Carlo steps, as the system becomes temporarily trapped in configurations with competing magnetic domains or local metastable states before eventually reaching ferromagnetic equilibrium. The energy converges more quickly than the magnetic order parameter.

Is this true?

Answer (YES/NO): NO